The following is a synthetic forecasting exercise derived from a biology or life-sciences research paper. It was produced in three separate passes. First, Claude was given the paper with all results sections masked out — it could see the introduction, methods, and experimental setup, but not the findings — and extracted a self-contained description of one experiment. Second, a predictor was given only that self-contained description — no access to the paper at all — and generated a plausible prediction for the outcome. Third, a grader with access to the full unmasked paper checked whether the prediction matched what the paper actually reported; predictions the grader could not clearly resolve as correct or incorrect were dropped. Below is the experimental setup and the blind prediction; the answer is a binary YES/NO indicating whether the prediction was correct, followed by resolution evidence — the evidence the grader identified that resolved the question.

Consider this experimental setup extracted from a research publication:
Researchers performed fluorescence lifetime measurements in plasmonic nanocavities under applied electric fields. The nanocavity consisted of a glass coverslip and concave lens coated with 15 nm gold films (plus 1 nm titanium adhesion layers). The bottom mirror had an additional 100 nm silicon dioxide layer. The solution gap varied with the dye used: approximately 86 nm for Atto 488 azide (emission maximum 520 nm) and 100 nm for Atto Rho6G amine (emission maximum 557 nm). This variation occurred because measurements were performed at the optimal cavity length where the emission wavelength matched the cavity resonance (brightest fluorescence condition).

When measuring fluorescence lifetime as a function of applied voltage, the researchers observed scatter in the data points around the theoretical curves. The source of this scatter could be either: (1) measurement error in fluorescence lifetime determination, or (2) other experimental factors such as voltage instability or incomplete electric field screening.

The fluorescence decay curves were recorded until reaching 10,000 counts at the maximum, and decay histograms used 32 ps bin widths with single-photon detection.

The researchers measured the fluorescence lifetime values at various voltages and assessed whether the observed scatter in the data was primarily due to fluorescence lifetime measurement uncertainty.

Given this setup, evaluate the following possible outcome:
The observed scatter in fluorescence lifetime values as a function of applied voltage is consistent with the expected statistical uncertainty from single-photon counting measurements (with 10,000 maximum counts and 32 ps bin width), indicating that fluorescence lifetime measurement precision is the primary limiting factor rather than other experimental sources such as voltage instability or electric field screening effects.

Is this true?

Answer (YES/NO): NO